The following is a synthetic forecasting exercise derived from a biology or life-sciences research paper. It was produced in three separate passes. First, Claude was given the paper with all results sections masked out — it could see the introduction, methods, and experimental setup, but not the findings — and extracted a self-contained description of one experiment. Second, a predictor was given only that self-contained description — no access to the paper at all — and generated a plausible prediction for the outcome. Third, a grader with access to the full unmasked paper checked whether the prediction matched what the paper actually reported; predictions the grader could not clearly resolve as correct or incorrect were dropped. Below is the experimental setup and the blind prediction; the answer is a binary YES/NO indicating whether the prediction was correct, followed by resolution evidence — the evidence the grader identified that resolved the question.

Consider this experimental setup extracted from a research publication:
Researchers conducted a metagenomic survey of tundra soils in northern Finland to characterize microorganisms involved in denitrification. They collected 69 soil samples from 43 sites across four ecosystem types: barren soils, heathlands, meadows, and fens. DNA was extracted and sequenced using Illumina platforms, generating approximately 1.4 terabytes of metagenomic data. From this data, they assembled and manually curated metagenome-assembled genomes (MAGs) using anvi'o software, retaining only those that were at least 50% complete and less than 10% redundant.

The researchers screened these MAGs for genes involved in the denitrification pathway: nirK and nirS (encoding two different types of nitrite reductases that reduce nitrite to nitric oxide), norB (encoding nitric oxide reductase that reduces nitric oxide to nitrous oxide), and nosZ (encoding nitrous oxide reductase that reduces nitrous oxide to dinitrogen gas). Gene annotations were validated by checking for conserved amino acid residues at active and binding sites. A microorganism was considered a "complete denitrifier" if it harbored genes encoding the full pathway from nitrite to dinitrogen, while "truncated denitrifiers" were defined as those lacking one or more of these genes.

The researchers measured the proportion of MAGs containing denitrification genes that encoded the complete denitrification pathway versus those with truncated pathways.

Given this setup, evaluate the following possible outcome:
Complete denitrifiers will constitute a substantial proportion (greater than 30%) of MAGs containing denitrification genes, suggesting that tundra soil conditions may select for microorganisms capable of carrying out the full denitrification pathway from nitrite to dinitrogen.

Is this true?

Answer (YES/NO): NO